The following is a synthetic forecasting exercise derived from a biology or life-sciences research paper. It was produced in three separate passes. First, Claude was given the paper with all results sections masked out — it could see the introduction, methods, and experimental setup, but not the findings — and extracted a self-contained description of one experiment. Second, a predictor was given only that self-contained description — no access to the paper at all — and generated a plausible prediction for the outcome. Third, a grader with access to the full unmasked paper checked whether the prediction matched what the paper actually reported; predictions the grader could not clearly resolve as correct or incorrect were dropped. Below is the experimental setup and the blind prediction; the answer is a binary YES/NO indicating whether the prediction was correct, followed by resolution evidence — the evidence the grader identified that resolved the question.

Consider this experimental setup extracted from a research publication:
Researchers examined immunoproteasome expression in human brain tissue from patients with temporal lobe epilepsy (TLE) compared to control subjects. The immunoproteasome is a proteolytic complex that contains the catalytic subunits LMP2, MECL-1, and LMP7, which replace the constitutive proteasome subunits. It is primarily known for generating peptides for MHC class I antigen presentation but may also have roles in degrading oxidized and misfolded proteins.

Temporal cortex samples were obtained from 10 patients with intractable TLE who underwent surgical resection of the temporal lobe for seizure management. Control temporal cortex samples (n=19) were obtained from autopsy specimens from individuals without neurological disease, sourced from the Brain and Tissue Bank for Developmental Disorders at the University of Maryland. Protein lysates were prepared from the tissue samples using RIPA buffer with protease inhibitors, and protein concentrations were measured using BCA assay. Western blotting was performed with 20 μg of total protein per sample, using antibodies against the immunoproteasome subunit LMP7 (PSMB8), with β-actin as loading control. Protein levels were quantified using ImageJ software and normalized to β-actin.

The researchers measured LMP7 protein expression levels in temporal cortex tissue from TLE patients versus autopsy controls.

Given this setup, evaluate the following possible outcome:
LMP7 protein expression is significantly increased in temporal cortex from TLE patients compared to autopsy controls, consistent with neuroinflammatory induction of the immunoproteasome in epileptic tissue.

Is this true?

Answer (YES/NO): NO